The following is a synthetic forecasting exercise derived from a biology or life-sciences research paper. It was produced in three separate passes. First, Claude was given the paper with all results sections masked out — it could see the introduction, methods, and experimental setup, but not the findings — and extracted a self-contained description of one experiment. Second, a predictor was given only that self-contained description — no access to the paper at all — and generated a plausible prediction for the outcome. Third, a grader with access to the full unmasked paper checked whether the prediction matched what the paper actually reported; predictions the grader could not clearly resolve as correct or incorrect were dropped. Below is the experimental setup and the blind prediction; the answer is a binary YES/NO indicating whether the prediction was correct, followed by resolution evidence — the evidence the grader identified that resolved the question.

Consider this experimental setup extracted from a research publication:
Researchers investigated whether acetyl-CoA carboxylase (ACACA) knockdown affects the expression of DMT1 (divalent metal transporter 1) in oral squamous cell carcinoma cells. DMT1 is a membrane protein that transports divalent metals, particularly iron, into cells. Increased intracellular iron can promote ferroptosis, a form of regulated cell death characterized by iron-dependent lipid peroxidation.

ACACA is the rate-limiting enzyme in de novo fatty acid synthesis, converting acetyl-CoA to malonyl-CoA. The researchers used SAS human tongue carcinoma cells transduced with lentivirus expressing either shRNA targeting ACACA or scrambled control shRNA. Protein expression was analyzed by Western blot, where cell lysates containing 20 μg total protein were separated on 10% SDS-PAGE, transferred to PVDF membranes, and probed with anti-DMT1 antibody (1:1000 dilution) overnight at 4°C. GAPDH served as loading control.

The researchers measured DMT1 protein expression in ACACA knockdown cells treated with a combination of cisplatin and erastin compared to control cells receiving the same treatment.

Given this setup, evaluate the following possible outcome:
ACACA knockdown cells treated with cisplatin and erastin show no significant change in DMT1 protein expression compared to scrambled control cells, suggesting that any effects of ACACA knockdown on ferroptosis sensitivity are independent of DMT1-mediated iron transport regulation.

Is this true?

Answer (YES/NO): NO